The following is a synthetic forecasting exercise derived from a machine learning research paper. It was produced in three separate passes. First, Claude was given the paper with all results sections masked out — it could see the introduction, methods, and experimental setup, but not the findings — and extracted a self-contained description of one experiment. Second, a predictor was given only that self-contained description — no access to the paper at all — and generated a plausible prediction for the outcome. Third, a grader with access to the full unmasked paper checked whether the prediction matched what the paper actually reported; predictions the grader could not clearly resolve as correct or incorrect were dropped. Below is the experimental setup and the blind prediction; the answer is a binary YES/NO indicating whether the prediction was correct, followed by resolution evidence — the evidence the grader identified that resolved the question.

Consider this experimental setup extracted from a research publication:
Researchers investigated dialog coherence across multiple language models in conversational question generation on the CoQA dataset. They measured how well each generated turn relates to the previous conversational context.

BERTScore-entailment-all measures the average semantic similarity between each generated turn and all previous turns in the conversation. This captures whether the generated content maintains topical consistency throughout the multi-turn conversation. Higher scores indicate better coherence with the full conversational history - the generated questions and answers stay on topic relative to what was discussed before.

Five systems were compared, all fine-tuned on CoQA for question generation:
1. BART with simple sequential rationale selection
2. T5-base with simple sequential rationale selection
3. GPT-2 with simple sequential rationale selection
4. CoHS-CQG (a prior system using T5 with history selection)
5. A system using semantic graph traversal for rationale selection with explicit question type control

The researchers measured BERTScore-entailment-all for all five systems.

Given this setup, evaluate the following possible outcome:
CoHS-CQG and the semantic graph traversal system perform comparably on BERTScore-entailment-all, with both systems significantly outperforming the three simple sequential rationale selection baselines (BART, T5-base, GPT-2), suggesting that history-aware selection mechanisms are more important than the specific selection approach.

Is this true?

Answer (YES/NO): NO